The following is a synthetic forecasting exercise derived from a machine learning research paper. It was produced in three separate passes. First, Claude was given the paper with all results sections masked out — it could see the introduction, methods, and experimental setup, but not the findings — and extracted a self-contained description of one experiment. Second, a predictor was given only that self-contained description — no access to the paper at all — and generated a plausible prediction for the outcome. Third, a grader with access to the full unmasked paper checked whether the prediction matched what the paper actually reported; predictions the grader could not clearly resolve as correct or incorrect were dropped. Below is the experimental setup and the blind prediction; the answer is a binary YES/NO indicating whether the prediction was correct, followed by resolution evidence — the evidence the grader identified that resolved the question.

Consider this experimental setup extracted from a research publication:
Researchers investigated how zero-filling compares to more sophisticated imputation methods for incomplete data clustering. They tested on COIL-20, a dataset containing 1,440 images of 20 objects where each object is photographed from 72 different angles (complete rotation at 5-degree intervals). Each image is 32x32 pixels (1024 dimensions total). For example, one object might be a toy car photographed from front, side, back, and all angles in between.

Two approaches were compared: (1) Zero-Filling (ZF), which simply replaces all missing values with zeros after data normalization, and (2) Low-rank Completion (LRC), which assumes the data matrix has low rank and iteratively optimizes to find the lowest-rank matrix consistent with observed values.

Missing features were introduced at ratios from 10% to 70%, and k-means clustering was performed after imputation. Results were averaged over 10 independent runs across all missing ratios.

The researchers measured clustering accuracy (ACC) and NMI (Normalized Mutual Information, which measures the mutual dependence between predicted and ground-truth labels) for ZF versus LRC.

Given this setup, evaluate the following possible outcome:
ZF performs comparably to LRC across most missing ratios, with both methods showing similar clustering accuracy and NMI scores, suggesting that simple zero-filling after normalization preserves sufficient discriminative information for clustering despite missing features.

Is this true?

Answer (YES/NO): NO